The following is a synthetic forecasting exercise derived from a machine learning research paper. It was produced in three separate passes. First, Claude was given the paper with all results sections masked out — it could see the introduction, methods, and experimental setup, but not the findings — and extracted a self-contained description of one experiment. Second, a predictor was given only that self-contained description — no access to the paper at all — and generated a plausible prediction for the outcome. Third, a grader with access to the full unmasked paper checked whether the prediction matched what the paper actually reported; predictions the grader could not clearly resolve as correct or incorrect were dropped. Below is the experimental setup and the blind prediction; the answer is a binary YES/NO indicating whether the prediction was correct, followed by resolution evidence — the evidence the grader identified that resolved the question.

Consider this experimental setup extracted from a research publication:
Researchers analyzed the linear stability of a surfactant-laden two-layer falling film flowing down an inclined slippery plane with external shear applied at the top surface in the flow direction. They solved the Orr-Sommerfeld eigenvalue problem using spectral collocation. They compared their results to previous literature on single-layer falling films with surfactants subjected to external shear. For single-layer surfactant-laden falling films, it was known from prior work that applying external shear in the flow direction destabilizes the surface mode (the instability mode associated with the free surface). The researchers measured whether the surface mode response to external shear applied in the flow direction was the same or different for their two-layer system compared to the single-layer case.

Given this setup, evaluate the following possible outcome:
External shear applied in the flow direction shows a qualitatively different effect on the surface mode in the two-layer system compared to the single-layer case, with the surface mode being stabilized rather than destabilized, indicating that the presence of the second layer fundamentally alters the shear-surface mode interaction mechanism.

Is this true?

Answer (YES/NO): YES